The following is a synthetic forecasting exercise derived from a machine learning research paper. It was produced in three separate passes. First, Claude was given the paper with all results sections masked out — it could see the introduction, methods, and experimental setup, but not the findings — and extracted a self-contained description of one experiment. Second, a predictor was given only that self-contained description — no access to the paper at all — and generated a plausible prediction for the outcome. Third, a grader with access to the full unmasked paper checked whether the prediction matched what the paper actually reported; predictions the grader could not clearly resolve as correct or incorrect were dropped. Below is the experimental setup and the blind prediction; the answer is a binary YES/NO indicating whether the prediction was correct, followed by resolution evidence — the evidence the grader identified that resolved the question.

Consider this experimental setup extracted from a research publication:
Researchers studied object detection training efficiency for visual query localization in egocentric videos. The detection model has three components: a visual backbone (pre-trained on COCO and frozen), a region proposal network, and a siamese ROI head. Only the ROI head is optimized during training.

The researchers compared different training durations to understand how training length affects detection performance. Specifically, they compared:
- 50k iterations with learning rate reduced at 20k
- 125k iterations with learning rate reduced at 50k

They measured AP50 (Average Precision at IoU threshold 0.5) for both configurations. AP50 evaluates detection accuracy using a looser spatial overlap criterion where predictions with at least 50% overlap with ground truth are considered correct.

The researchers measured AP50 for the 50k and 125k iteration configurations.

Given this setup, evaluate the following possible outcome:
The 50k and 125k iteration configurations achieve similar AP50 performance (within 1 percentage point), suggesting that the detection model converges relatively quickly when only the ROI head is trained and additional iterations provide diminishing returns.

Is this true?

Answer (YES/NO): NO